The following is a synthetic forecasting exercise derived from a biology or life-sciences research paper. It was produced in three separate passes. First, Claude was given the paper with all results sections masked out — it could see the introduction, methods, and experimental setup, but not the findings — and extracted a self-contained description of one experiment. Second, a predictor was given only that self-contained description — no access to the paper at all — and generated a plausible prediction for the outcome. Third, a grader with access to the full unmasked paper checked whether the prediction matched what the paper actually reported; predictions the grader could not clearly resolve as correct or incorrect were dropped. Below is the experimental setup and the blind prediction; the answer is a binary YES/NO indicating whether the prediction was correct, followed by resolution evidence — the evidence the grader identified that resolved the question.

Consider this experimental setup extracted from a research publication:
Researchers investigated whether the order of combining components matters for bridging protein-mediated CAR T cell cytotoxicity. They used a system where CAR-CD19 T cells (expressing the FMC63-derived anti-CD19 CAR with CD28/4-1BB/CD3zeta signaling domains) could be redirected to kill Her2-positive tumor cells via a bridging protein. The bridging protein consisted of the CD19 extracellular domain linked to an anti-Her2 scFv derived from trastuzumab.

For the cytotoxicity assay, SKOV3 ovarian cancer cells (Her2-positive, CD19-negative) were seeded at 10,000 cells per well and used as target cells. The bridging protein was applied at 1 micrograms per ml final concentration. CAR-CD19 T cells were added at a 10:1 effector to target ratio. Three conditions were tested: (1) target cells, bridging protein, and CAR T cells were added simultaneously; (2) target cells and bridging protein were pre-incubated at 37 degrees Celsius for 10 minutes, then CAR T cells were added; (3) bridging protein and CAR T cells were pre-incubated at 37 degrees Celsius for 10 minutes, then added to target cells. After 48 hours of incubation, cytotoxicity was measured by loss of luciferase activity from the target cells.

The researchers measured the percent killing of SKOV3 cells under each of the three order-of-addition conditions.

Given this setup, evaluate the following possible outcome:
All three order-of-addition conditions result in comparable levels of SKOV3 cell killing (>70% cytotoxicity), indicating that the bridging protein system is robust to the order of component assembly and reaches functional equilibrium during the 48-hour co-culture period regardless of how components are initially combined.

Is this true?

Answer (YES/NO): YES